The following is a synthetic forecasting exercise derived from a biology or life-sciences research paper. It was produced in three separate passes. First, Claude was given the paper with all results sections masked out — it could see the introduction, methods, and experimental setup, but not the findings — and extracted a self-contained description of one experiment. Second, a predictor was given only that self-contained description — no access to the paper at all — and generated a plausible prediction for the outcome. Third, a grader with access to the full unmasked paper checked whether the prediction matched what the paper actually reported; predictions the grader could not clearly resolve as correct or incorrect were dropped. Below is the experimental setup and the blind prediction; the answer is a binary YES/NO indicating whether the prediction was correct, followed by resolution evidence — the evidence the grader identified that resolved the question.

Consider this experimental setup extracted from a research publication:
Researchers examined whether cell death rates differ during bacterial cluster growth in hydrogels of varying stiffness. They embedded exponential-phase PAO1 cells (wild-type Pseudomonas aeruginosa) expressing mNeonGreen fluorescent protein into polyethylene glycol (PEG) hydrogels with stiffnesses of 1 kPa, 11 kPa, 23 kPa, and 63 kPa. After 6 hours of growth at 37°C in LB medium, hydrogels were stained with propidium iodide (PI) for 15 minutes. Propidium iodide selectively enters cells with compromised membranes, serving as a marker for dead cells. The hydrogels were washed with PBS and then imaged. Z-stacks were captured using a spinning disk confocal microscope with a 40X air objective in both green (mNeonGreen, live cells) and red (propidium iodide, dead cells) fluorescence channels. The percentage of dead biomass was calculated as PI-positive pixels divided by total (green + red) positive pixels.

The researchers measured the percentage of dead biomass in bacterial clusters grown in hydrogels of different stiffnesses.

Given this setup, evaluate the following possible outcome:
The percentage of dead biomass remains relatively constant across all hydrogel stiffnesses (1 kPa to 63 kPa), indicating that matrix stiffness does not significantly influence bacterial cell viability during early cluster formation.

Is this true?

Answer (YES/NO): YES